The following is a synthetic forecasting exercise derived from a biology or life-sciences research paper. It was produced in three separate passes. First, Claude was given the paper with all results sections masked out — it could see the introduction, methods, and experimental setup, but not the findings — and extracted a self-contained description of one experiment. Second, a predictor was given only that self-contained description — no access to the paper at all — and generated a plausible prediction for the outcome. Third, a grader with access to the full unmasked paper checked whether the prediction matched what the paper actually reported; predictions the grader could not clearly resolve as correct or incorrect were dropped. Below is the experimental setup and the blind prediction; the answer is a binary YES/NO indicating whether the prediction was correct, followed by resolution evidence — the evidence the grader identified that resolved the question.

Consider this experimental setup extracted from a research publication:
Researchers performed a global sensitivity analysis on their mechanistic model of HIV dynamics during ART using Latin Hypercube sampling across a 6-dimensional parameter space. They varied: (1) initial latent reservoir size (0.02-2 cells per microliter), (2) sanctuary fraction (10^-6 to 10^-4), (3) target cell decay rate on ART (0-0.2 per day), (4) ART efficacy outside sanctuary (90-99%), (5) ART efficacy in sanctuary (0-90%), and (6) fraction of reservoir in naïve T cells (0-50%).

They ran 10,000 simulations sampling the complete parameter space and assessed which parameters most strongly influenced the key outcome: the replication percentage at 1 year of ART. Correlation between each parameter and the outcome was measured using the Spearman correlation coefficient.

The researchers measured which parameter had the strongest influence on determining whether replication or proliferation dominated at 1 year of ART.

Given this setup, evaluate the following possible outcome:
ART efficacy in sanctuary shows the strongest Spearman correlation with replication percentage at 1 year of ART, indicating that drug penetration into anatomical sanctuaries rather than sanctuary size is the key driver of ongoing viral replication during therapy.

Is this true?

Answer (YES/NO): NO